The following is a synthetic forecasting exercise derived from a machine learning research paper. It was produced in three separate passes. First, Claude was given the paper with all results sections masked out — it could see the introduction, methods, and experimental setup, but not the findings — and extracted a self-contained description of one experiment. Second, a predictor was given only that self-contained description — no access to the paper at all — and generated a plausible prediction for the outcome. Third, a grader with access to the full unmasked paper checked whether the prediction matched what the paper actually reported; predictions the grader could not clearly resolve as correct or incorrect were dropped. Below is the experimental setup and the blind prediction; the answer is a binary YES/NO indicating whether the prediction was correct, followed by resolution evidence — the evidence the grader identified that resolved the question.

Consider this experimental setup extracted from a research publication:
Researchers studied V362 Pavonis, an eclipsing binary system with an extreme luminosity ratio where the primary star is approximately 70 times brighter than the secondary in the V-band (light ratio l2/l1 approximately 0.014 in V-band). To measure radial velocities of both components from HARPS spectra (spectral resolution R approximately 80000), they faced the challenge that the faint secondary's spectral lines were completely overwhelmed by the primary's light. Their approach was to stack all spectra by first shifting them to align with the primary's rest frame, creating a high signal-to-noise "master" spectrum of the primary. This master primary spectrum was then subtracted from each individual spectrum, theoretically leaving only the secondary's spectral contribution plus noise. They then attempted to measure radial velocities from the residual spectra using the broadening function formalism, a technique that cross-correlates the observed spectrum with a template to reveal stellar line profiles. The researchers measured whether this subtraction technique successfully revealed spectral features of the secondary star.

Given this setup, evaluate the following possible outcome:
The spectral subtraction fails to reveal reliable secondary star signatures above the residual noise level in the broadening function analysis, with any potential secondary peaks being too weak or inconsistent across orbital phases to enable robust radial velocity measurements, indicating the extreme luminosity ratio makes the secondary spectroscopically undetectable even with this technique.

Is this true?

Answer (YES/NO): NO